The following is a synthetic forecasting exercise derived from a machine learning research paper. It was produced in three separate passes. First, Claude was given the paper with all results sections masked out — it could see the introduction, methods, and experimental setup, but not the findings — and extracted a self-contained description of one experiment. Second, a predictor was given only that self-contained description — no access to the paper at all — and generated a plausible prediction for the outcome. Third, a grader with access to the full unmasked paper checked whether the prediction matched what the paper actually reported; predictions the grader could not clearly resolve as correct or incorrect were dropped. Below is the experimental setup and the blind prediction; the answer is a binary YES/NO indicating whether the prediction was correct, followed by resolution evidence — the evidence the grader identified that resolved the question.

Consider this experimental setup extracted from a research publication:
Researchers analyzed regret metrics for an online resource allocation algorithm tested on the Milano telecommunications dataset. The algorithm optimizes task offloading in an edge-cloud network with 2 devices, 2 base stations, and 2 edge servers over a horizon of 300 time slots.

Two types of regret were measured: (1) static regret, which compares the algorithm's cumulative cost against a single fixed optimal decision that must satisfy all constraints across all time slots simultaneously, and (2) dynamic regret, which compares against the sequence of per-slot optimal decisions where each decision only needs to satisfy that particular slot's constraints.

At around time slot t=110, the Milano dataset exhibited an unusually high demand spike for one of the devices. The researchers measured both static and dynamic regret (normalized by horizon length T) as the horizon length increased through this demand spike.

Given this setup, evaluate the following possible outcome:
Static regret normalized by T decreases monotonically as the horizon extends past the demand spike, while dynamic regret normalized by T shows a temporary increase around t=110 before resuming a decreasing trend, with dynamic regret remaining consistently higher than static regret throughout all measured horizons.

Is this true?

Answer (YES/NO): NO